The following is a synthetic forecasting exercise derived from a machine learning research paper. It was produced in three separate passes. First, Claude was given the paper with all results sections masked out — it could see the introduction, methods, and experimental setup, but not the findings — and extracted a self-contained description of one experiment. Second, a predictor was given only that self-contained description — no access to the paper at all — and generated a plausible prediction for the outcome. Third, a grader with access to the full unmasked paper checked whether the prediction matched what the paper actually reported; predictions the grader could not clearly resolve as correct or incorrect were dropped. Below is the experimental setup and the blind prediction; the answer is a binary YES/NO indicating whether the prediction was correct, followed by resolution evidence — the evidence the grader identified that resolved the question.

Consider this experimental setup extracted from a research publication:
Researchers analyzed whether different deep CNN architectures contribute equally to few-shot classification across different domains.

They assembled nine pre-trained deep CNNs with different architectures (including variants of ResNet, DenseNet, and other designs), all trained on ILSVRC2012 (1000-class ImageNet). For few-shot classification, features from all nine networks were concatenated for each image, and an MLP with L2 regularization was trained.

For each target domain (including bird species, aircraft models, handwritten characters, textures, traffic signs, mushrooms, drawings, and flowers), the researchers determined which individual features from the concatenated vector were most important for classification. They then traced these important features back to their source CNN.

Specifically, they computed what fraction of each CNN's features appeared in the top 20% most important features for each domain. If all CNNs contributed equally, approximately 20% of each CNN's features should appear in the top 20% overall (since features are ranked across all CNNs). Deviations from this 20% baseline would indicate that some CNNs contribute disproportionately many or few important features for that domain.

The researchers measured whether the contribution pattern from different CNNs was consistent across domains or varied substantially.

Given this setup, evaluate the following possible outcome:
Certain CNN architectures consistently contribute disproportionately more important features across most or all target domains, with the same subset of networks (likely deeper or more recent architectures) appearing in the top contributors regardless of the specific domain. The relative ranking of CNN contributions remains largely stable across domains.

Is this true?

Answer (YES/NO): NO